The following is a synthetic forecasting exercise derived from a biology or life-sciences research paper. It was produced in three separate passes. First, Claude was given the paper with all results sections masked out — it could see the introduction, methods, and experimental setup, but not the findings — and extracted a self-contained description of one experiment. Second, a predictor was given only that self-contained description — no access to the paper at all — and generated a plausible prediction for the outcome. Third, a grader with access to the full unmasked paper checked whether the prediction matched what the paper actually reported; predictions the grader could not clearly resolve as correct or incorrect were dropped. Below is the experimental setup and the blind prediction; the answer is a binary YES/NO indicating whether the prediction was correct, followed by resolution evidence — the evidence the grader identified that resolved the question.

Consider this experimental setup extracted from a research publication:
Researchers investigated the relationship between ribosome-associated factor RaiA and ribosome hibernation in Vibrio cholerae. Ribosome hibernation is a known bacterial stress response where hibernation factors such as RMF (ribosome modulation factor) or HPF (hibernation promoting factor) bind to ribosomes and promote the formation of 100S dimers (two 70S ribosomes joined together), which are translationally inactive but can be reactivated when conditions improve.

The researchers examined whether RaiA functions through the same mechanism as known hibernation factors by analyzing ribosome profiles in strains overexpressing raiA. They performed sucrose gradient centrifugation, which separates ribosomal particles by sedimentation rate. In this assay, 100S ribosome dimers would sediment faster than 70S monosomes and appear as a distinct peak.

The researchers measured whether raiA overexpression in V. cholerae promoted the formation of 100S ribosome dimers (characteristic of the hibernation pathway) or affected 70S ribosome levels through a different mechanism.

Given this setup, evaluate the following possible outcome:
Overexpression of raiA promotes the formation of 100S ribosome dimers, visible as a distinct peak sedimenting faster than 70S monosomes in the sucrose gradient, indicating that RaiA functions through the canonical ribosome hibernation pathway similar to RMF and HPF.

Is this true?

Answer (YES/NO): NO